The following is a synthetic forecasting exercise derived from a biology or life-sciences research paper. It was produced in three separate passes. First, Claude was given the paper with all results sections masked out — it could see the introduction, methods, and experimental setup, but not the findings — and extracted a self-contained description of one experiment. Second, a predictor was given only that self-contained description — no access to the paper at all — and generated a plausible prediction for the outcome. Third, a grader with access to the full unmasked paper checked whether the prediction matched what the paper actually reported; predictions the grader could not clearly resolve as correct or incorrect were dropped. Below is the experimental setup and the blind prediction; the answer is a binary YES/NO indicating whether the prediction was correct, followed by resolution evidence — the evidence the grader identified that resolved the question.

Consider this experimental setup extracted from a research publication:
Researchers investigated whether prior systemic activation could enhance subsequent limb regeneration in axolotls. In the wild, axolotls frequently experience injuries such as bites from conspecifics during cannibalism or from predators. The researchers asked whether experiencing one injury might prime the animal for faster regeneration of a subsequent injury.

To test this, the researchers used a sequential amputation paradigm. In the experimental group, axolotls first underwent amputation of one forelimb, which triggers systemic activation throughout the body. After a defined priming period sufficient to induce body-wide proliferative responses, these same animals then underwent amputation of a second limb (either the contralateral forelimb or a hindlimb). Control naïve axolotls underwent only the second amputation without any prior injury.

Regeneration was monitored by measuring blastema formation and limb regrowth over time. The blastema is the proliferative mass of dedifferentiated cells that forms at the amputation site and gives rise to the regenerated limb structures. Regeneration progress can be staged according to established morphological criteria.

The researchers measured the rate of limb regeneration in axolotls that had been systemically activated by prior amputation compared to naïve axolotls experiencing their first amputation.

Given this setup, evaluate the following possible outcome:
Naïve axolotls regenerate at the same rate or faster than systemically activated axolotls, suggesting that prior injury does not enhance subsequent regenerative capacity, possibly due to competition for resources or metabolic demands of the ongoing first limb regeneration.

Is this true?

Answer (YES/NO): NO